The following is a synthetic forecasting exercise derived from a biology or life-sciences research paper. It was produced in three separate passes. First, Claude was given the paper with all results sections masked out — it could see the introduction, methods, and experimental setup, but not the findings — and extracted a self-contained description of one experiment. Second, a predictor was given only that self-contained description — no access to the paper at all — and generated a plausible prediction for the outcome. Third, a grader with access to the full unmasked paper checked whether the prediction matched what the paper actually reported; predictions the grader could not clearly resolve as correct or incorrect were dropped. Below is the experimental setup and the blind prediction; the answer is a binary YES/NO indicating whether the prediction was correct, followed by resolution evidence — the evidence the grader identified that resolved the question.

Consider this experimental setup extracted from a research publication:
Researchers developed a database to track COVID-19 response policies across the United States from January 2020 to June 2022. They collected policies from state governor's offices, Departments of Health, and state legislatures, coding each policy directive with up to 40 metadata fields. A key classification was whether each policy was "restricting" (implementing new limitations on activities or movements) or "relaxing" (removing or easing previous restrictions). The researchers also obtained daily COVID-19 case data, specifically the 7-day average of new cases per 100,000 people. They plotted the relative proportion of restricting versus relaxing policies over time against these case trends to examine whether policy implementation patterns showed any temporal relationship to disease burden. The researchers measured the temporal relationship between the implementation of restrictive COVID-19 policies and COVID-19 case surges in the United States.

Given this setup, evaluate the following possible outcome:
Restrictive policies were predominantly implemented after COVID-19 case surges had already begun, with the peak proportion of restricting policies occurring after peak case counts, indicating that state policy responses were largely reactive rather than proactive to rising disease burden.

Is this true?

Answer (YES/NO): NO